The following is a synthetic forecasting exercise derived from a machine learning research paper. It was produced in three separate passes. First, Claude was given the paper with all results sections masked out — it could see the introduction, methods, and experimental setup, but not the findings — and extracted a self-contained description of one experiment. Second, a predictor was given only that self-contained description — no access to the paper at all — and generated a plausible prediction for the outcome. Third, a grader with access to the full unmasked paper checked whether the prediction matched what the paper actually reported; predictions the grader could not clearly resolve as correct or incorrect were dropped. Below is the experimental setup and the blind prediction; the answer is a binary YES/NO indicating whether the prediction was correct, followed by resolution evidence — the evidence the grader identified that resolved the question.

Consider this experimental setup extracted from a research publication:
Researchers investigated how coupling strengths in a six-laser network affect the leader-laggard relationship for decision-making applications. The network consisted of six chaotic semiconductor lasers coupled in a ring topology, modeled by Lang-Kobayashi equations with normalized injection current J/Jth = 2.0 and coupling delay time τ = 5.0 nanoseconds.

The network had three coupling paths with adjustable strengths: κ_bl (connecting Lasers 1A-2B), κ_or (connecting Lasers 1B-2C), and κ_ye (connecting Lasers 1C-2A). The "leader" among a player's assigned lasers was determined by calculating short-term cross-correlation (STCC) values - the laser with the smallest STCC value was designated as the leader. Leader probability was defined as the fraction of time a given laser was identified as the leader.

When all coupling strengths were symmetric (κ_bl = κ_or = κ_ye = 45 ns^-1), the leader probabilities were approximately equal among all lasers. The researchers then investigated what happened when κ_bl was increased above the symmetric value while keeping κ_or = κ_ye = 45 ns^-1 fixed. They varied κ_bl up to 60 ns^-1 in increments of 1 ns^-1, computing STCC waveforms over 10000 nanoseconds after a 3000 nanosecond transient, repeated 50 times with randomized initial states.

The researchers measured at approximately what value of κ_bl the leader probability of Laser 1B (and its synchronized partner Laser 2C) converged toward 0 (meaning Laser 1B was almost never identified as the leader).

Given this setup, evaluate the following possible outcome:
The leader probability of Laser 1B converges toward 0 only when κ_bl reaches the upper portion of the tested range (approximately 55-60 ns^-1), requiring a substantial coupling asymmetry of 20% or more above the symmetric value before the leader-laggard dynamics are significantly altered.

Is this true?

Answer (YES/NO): YES